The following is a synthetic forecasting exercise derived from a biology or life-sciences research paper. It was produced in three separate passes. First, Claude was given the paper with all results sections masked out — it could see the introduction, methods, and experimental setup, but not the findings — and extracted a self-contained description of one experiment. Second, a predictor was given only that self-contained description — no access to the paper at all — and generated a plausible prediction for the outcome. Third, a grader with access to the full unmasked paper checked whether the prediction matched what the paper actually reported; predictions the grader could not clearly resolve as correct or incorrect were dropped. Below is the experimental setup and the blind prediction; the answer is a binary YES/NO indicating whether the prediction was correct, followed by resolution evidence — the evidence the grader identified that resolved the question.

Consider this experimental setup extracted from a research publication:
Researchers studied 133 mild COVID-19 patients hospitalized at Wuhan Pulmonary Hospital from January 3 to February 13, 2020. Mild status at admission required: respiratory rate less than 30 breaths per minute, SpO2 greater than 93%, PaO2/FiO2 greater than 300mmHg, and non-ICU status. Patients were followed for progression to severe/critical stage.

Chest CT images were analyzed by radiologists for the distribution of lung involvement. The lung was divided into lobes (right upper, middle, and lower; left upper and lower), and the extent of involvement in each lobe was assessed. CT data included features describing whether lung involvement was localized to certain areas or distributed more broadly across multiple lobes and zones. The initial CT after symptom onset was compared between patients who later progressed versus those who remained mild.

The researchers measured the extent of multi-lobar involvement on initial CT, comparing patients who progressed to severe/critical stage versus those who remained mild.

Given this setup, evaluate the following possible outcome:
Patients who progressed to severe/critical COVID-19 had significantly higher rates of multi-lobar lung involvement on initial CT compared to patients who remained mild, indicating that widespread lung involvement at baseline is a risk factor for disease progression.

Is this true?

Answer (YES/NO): NO